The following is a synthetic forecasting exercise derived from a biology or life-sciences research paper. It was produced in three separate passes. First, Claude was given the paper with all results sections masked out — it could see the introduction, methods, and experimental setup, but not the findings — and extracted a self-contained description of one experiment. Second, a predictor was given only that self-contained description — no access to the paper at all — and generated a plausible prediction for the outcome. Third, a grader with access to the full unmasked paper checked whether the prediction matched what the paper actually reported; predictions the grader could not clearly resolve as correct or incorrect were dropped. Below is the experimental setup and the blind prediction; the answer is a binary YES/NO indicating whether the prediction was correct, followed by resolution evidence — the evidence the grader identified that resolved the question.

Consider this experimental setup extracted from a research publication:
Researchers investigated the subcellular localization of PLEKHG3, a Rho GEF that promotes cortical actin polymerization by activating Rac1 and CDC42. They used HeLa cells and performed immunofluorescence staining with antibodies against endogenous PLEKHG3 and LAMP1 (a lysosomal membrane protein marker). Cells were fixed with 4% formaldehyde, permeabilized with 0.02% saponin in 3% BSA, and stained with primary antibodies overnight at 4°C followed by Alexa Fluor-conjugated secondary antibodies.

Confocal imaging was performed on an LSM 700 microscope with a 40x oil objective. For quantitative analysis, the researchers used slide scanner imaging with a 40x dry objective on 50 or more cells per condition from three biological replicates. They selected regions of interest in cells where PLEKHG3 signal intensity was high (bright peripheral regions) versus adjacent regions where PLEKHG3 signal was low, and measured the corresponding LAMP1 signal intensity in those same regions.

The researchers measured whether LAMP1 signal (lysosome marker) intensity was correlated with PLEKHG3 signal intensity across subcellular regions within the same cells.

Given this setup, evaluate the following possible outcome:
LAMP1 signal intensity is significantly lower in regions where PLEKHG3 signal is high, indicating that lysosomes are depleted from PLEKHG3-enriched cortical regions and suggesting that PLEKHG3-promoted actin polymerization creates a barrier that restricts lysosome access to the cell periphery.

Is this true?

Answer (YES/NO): NO